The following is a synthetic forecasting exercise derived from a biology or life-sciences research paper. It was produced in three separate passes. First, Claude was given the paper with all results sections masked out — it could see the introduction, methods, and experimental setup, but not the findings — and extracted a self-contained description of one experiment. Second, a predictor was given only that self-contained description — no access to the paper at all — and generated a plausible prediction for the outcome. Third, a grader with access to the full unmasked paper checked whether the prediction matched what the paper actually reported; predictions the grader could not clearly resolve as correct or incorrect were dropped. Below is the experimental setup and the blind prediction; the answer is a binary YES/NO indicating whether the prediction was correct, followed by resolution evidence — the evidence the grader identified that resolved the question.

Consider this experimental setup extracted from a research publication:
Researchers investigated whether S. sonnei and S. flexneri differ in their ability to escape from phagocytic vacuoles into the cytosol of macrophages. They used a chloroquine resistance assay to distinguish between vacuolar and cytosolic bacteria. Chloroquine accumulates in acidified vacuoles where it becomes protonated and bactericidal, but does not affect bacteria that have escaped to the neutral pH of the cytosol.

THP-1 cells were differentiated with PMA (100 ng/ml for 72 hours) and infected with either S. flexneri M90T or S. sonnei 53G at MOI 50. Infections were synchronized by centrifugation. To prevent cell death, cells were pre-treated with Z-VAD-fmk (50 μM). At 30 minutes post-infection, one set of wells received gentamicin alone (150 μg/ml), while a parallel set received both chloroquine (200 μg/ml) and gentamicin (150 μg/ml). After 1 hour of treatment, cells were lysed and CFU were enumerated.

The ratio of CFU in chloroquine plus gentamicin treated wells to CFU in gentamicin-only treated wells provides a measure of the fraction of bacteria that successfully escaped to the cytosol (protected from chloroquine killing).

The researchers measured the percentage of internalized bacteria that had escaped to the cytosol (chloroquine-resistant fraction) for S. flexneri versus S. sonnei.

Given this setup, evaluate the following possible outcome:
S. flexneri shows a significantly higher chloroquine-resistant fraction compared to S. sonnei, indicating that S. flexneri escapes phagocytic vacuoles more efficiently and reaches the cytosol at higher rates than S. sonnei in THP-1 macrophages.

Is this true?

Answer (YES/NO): YES